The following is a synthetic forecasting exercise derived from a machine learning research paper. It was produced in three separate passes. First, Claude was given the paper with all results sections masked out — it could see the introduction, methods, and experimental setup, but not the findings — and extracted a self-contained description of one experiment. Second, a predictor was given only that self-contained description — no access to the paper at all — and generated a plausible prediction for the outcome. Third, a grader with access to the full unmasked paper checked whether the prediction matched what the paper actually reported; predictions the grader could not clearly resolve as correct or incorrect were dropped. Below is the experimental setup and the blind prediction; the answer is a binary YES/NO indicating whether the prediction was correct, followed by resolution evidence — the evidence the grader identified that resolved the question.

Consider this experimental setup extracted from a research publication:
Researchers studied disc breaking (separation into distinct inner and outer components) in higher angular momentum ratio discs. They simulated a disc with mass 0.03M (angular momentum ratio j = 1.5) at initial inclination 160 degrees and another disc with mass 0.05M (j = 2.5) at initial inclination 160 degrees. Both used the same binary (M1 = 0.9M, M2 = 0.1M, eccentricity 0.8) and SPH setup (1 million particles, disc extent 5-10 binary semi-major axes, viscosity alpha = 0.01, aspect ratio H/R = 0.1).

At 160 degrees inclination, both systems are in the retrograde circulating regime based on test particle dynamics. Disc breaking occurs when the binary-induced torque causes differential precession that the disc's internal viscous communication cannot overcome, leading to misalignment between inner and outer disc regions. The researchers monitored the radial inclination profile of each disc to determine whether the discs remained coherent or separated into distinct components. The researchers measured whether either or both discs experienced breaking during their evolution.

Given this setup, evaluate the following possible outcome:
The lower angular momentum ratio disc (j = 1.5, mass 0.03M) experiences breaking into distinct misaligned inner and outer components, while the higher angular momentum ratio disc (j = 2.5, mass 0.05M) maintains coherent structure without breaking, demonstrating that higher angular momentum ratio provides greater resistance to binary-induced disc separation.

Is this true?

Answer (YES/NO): NO